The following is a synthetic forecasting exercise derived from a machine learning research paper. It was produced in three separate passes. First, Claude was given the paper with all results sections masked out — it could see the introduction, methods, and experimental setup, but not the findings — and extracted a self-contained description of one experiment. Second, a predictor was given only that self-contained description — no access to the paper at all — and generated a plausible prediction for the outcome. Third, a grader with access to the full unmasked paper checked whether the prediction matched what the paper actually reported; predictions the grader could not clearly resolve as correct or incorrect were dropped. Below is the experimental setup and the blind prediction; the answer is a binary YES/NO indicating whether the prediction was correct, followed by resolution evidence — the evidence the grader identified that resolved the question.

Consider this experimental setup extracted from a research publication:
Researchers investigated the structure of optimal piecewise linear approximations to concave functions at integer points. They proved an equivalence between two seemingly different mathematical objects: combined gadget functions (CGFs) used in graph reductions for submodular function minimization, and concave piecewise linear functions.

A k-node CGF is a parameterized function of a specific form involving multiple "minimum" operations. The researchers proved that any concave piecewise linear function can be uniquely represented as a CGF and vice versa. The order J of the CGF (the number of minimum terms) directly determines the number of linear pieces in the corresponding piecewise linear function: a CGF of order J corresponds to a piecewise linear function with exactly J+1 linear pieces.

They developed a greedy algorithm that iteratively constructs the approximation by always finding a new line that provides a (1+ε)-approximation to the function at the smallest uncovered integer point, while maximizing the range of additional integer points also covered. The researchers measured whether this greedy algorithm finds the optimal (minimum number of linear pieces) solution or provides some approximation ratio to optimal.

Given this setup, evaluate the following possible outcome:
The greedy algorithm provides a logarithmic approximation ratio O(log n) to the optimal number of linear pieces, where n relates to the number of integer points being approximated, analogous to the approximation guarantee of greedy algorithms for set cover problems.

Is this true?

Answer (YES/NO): NO